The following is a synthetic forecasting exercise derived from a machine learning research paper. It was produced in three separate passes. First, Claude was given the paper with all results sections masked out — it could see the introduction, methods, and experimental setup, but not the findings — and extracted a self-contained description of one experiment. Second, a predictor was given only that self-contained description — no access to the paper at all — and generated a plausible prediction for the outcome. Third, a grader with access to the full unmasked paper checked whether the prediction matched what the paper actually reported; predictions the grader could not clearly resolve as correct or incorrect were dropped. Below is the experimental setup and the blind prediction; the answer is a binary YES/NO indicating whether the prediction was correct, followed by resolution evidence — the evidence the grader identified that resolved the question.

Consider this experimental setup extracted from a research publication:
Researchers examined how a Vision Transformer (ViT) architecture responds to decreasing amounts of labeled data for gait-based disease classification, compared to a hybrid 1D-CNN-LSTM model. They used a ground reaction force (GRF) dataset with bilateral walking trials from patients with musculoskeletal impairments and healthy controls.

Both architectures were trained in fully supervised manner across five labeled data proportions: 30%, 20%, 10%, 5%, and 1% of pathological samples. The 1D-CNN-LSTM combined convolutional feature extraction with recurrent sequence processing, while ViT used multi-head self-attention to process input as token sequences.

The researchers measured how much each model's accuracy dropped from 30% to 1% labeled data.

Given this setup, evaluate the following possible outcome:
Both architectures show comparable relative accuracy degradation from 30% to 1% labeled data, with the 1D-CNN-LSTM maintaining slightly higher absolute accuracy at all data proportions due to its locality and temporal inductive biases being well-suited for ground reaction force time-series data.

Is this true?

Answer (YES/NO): NO